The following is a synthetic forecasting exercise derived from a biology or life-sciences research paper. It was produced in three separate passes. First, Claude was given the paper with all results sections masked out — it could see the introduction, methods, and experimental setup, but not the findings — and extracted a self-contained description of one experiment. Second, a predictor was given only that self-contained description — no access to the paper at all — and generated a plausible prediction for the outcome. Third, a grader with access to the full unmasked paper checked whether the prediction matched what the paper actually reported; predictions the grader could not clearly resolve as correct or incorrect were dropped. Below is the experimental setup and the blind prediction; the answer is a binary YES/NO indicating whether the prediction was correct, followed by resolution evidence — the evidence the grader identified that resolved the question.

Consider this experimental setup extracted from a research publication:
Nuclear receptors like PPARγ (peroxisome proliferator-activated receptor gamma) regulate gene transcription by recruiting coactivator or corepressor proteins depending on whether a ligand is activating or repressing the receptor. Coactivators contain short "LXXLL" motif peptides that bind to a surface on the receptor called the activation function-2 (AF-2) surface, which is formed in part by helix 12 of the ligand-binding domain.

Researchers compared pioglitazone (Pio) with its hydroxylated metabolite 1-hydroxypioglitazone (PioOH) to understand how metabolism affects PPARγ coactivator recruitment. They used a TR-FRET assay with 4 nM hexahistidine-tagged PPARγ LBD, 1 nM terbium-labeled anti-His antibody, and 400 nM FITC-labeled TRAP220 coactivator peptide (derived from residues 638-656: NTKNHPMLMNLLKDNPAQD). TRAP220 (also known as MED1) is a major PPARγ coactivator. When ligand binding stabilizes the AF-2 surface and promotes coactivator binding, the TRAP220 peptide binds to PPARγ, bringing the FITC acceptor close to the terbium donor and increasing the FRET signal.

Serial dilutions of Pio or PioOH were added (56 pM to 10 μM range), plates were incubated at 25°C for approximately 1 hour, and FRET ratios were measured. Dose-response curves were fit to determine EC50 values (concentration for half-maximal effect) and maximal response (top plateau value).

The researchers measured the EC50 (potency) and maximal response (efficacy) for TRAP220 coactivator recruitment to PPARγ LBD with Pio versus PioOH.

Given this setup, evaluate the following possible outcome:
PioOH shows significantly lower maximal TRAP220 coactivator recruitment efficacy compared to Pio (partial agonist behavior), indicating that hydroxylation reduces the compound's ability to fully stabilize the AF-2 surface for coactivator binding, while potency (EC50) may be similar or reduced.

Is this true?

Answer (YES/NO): NO